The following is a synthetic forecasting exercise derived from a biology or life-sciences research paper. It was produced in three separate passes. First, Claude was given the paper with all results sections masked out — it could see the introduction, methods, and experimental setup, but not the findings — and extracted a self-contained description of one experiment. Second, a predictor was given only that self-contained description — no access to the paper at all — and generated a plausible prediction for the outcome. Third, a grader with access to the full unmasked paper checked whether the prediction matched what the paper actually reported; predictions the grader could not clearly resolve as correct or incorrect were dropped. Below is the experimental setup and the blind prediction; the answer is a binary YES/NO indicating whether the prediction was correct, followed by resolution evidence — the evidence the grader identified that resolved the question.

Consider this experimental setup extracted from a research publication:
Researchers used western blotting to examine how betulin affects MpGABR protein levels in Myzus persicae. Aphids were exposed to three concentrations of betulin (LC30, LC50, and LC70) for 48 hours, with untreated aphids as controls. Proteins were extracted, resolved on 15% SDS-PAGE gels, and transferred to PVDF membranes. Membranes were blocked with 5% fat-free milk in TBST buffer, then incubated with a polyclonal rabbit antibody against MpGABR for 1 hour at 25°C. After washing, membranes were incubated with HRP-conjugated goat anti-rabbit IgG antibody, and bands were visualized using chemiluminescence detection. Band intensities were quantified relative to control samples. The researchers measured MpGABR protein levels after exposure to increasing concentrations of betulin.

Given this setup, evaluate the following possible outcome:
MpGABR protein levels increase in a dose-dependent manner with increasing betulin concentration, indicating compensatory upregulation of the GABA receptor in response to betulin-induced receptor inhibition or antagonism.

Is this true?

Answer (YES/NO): NO